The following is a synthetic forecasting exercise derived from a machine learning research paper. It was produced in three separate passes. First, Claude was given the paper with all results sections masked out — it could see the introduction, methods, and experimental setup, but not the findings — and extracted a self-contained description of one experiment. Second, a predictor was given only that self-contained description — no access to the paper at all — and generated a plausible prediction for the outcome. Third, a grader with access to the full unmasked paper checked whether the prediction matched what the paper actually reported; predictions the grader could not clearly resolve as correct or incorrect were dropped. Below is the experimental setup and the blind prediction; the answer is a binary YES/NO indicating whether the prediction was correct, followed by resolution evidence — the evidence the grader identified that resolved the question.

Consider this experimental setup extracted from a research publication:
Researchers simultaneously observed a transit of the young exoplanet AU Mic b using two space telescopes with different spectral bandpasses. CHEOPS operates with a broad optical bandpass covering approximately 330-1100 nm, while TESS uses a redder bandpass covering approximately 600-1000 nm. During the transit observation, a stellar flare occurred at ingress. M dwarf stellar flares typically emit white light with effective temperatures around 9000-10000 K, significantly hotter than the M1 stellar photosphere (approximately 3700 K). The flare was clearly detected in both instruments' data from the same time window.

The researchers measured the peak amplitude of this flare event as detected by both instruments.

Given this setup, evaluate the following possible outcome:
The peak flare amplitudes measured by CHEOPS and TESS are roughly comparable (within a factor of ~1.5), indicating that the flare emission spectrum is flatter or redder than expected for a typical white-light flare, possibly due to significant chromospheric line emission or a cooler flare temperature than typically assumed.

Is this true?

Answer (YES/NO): YES